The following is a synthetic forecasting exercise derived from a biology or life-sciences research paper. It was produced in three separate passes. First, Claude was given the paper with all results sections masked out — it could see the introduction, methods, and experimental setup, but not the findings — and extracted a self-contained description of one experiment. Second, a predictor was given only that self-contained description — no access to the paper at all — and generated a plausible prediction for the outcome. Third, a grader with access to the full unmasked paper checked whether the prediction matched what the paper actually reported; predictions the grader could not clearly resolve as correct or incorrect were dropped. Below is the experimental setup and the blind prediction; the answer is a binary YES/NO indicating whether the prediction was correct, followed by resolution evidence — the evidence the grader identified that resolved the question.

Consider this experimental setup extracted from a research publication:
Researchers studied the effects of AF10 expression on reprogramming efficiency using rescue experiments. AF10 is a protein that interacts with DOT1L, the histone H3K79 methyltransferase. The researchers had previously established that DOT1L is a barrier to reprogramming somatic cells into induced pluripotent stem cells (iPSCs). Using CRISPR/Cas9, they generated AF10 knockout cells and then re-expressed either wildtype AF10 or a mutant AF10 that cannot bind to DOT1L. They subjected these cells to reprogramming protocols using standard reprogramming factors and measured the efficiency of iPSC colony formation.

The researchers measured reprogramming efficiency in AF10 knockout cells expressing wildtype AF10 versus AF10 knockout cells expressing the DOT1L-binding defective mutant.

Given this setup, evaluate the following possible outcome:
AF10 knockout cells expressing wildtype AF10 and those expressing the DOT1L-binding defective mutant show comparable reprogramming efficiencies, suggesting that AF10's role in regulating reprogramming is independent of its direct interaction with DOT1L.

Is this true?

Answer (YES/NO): NO